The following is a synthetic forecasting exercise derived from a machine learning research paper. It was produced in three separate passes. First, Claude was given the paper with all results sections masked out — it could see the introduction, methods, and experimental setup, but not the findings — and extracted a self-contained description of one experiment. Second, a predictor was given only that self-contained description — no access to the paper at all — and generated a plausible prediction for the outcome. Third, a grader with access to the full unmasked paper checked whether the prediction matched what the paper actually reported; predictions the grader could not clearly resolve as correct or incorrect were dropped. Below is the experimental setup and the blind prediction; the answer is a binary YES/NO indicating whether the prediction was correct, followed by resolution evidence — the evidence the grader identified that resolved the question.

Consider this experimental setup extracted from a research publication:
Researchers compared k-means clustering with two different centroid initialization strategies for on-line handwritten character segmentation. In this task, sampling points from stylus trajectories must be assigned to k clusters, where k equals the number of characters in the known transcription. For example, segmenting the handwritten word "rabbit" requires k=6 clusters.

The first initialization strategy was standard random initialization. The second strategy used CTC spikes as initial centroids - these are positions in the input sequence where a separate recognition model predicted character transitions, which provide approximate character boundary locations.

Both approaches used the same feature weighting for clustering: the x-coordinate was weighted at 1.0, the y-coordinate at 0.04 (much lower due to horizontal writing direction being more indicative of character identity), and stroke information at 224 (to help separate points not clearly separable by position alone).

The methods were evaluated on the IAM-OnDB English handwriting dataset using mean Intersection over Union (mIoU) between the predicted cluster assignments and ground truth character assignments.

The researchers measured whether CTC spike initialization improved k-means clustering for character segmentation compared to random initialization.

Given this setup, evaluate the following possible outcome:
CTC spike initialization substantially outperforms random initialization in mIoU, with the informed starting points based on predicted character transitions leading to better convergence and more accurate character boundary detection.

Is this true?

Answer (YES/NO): YES